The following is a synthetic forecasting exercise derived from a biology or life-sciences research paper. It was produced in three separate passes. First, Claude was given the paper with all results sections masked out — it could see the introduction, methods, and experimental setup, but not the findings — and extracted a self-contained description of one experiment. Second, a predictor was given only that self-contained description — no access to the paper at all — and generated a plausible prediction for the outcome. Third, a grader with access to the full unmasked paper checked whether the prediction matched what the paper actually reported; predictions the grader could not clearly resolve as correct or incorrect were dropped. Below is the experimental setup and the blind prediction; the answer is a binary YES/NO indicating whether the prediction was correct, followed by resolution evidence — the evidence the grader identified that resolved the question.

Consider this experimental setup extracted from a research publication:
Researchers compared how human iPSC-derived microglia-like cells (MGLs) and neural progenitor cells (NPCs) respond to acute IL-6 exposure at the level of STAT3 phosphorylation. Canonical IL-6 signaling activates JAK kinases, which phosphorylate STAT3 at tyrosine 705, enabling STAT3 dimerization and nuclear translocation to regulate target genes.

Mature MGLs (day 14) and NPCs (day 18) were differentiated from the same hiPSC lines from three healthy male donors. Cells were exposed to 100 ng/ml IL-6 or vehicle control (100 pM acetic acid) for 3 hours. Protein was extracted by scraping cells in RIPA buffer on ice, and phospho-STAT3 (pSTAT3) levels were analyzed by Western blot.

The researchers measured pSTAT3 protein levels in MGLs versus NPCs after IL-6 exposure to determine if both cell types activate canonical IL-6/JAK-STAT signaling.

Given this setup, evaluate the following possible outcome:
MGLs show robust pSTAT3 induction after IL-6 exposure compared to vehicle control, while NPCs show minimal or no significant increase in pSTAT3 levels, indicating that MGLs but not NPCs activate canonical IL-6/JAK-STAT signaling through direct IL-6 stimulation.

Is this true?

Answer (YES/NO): YES